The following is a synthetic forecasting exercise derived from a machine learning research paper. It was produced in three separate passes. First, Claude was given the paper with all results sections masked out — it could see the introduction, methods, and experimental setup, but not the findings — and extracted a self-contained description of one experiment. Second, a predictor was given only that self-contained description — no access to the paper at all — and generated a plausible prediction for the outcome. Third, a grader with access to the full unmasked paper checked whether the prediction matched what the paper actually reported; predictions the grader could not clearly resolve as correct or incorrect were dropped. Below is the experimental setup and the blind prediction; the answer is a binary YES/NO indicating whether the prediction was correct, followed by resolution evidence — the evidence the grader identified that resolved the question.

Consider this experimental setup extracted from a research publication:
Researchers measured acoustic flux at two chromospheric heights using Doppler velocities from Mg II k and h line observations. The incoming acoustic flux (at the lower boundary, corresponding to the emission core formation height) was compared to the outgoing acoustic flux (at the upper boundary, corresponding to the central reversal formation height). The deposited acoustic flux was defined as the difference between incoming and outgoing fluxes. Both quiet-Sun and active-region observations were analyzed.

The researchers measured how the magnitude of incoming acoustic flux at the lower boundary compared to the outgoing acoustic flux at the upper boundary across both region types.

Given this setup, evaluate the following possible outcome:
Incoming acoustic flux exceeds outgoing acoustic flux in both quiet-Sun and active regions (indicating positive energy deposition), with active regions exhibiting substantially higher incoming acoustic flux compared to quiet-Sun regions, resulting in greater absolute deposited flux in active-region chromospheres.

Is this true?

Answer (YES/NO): NO